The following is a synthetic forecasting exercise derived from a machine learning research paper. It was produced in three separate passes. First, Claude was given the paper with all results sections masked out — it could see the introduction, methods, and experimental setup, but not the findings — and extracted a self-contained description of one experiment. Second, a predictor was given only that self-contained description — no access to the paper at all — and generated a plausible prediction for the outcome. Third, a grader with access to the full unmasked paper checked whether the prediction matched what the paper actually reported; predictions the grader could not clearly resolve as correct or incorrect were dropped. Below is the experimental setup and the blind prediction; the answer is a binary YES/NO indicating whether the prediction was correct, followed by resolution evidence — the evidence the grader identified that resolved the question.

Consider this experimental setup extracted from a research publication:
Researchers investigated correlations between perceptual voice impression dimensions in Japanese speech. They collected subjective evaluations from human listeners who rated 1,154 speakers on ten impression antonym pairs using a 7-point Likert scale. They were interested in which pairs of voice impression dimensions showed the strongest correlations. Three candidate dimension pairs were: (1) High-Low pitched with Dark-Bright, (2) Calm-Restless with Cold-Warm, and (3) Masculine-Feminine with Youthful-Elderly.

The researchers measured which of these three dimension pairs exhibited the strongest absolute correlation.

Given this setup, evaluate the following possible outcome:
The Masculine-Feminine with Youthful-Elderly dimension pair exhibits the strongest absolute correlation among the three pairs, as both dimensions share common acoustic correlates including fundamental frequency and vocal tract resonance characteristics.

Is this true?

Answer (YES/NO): NO